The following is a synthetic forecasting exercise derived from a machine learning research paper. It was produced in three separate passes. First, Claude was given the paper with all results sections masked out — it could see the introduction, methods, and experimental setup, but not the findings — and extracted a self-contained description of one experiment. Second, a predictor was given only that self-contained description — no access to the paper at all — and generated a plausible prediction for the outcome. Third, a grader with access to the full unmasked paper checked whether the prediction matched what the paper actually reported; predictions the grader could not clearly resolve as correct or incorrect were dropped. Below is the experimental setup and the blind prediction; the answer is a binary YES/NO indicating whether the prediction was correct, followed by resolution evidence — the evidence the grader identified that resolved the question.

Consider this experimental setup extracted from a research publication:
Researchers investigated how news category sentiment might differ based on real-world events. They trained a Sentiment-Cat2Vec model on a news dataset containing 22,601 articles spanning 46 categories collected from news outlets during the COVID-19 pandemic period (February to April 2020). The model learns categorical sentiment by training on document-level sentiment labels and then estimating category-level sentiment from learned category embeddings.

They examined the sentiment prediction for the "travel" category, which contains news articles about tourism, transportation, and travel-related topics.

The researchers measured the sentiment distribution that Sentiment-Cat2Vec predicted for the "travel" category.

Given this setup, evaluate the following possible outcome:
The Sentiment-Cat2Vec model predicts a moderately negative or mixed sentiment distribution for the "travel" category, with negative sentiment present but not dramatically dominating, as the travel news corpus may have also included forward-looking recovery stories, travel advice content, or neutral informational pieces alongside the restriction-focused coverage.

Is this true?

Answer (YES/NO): NO